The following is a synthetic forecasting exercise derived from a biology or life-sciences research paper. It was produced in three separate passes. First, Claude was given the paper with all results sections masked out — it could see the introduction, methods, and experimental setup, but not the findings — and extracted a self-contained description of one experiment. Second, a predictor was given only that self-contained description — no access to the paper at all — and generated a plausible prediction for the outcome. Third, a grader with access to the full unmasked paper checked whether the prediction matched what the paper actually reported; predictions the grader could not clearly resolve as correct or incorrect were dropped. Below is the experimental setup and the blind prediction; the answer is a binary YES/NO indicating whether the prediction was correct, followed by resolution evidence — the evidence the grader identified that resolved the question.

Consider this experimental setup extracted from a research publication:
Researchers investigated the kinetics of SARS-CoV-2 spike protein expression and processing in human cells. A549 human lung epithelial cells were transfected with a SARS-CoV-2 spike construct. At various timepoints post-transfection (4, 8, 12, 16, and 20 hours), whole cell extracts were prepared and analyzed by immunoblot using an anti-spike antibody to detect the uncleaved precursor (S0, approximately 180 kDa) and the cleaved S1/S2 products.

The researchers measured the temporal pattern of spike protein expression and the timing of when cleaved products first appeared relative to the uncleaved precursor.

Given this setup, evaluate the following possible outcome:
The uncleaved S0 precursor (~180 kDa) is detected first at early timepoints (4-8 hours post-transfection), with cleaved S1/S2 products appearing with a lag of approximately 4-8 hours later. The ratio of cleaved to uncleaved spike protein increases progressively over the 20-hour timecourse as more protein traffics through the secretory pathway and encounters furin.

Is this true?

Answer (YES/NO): NO